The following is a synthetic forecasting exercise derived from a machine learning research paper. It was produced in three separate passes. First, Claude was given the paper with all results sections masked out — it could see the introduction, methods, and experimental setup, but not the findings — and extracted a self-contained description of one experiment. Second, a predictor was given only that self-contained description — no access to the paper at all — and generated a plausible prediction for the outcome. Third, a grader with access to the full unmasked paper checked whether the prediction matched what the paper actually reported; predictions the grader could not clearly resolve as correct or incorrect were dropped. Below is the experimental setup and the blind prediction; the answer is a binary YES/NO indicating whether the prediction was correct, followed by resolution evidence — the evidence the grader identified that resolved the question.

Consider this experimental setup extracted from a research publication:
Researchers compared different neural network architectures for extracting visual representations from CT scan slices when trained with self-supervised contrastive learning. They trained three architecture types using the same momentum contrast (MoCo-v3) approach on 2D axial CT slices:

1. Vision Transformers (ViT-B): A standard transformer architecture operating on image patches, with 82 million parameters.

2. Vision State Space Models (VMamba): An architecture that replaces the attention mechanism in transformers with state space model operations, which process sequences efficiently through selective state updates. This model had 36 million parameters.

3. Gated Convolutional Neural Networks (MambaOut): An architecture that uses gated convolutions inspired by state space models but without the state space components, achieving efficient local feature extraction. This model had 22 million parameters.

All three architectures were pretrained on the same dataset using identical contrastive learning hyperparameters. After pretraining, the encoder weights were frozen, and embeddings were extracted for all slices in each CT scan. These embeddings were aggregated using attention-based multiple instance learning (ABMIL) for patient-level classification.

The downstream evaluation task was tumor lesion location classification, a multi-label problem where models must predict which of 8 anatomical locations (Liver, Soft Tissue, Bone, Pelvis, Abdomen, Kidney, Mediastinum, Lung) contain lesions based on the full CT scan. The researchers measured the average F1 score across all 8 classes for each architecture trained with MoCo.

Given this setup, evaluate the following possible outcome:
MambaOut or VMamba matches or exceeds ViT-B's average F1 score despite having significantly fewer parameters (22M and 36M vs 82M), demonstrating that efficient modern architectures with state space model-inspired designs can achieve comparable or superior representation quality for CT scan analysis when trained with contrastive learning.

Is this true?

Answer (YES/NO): YES